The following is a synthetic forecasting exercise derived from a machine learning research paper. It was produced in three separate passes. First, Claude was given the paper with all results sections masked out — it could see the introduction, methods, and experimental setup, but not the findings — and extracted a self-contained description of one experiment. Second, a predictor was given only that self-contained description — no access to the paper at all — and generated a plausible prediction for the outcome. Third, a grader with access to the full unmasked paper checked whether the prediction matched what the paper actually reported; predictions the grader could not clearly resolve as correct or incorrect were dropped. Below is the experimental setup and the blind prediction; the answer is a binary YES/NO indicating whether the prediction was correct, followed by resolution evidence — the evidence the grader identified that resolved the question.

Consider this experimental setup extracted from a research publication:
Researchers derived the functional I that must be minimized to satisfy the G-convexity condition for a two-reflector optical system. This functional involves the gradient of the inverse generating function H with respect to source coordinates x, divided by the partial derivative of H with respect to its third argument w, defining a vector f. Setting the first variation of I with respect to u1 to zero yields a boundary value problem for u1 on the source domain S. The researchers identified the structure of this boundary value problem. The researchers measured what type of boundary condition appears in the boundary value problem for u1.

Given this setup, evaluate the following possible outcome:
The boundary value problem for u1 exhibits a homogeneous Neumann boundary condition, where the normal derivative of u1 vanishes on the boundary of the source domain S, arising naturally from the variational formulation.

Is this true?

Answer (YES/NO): NO